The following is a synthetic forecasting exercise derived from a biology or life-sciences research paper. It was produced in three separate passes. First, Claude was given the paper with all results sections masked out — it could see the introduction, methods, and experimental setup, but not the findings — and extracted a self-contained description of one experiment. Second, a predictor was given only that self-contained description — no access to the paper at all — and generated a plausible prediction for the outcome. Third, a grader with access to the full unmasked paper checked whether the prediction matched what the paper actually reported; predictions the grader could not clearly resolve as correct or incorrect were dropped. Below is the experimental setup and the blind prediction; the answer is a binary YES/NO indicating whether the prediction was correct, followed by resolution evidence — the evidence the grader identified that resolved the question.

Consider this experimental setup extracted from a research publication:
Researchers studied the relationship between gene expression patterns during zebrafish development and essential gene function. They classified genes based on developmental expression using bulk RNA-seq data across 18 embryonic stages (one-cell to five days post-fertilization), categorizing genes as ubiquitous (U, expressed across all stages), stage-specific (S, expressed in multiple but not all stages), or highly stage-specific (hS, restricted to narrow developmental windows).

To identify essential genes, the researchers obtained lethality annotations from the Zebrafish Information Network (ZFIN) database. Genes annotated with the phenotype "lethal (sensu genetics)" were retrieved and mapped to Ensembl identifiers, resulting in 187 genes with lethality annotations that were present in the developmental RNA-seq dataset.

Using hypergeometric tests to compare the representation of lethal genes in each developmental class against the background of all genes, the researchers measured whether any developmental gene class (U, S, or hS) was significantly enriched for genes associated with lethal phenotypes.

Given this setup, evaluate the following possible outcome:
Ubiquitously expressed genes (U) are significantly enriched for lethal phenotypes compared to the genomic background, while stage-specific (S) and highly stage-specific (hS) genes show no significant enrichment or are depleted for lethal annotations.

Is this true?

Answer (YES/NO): YES